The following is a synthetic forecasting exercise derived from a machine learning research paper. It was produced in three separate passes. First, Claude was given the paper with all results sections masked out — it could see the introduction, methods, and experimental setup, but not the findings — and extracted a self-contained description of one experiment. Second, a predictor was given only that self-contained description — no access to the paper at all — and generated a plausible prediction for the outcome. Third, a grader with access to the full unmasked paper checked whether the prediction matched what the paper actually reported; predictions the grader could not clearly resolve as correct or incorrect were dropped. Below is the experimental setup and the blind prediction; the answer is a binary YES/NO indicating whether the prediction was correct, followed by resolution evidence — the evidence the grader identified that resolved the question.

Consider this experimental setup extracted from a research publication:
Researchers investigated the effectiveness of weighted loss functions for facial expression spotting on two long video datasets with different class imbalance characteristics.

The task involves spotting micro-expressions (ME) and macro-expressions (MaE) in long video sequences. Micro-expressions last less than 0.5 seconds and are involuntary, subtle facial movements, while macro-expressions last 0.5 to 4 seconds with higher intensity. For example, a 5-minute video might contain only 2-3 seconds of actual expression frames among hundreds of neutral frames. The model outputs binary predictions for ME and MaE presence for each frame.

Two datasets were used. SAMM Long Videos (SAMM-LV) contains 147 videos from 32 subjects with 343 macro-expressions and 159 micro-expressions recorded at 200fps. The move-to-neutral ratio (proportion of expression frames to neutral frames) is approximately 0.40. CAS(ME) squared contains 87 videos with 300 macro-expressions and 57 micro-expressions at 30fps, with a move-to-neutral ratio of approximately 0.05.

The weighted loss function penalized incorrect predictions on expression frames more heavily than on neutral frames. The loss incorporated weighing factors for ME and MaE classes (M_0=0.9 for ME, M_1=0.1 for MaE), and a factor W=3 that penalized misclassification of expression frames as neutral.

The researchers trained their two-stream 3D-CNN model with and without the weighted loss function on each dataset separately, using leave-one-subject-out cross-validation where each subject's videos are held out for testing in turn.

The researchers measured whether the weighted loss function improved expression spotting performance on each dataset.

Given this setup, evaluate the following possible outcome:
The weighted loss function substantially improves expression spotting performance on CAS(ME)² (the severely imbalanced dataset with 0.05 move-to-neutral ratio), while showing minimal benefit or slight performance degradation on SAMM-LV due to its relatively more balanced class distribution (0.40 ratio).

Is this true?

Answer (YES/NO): NO